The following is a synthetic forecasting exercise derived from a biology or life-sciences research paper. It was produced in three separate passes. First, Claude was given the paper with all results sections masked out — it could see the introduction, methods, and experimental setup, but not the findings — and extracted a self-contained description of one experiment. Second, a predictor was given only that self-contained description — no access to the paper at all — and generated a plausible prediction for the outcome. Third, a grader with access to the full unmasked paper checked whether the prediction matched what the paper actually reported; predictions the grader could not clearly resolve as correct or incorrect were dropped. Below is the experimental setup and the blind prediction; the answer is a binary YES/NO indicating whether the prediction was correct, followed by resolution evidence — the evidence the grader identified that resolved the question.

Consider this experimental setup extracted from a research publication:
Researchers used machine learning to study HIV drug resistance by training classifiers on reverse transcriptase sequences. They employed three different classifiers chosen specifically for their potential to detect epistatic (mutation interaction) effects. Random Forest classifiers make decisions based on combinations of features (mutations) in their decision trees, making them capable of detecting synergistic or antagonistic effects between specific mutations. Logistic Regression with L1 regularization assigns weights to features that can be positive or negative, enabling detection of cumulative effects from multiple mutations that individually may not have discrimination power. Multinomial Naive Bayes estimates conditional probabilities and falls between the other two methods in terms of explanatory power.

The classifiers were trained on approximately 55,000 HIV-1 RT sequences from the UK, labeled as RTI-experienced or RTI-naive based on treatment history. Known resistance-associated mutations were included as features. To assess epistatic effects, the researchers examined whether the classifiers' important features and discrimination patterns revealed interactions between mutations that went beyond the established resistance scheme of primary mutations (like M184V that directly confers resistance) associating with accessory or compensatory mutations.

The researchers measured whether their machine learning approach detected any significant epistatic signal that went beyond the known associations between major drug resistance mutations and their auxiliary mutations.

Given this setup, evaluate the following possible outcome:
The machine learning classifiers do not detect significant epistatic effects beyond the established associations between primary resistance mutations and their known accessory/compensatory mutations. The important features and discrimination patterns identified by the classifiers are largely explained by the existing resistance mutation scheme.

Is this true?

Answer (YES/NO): YES